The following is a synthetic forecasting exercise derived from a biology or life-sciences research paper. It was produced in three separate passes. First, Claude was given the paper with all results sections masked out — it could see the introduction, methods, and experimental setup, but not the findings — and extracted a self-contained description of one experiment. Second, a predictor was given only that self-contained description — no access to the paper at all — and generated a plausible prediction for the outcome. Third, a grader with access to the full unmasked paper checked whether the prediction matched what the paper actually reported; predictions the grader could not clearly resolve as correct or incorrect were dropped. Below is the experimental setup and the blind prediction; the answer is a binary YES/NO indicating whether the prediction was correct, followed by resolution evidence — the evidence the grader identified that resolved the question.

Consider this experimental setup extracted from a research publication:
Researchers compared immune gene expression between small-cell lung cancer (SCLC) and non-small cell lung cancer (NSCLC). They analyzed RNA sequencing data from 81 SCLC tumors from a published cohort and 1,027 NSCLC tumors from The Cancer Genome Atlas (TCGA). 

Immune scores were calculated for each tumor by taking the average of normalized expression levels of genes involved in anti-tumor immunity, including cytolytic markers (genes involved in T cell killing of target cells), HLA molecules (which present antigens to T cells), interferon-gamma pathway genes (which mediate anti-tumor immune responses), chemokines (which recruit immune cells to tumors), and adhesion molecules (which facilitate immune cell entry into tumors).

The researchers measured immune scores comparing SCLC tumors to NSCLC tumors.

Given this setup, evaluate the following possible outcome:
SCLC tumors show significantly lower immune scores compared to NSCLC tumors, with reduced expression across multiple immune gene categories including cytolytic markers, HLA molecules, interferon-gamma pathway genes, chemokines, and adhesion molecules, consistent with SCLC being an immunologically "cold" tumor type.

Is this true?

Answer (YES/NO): YES